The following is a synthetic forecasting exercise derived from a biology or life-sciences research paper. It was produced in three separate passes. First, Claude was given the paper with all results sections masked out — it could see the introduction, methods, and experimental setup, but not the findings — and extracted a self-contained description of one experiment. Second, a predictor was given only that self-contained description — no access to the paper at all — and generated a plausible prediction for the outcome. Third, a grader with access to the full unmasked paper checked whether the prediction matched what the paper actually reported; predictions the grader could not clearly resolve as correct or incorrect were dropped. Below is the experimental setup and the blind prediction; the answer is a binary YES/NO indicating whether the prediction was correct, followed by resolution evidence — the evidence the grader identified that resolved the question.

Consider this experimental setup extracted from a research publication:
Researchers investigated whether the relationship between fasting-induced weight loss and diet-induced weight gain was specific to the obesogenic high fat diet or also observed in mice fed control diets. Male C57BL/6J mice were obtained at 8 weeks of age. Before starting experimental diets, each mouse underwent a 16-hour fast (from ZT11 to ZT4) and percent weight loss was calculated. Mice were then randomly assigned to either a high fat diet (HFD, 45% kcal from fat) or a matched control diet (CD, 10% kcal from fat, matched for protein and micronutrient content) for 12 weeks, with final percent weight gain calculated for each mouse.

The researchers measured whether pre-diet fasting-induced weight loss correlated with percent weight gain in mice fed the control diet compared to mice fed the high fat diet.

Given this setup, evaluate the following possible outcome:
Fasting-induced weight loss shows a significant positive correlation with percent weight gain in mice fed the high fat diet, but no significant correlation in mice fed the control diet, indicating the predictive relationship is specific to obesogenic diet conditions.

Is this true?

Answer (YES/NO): NO